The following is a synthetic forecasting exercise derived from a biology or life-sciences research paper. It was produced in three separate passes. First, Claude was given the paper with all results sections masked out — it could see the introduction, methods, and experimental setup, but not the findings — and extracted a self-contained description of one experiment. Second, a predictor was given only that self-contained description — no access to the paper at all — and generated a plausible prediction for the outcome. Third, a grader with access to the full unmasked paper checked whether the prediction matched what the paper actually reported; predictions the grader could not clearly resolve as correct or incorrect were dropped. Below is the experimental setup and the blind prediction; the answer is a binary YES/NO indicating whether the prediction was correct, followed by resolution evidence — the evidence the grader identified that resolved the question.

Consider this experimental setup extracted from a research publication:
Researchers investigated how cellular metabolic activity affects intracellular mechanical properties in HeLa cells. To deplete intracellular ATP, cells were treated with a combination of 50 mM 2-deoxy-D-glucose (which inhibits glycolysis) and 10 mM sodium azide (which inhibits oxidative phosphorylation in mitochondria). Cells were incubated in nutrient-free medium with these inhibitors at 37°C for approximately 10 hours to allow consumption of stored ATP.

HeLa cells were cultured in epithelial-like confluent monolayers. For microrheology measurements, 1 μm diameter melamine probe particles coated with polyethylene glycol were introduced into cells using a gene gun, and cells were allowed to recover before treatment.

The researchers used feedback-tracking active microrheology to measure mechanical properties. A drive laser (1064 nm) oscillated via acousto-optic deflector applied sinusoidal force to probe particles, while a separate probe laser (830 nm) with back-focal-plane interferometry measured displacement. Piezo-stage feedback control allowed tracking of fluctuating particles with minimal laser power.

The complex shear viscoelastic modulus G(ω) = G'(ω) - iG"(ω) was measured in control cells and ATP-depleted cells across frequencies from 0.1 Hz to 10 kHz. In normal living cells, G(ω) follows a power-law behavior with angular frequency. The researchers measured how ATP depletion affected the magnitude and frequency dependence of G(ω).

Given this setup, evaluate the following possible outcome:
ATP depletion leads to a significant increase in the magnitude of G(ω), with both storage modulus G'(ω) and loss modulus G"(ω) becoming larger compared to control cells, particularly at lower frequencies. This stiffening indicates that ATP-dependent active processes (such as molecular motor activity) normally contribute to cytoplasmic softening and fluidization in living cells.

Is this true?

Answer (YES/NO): NO